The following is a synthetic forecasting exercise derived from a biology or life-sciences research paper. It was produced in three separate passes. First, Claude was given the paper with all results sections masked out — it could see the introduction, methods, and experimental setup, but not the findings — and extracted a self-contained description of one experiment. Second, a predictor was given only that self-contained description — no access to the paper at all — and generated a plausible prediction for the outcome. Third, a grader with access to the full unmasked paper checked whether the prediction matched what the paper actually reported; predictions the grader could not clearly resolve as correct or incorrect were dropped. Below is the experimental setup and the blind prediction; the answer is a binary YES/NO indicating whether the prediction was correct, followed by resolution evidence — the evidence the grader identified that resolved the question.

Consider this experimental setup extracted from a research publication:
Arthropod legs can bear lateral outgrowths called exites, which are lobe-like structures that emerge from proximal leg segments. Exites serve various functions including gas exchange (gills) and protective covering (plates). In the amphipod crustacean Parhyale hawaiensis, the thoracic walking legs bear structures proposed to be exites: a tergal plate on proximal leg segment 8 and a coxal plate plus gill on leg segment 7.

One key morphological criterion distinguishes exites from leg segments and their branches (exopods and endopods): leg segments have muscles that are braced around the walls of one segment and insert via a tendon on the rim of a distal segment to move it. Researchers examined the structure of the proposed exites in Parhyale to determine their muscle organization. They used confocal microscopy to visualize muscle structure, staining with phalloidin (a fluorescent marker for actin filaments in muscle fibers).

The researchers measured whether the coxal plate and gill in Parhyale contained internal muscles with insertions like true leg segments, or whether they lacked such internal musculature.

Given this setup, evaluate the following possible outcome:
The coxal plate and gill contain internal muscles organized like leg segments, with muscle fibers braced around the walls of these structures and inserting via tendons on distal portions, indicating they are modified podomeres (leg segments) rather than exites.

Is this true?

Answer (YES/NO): NO